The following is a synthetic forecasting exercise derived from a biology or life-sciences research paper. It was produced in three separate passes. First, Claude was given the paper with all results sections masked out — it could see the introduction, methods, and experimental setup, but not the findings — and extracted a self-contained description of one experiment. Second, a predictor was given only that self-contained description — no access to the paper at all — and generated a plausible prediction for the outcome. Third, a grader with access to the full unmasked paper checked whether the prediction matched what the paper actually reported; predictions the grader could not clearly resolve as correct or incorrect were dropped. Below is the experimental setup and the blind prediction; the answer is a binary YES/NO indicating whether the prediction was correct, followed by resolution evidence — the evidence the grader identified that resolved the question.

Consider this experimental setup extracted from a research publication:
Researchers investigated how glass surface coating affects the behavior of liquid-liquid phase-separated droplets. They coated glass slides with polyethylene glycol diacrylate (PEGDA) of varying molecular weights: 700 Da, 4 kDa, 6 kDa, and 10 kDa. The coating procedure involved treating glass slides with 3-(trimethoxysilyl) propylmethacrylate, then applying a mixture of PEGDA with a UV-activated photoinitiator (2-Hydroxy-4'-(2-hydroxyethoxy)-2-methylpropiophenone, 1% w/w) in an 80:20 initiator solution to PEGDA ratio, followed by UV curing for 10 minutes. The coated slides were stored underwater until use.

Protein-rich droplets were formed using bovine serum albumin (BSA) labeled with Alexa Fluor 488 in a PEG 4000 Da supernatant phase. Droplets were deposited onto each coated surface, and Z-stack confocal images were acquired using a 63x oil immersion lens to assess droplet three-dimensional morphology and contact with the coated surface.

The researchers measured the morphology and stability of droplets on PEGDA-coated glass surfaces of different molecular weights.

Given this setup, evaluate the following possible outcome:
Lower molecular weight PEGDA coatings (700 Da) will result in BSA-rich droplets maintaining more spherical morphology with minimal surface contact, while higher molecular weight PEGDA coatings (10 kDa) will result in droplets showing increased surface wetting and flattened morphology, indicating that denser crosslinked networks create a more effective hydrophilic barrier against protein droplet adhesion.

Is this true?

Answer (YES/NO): NO